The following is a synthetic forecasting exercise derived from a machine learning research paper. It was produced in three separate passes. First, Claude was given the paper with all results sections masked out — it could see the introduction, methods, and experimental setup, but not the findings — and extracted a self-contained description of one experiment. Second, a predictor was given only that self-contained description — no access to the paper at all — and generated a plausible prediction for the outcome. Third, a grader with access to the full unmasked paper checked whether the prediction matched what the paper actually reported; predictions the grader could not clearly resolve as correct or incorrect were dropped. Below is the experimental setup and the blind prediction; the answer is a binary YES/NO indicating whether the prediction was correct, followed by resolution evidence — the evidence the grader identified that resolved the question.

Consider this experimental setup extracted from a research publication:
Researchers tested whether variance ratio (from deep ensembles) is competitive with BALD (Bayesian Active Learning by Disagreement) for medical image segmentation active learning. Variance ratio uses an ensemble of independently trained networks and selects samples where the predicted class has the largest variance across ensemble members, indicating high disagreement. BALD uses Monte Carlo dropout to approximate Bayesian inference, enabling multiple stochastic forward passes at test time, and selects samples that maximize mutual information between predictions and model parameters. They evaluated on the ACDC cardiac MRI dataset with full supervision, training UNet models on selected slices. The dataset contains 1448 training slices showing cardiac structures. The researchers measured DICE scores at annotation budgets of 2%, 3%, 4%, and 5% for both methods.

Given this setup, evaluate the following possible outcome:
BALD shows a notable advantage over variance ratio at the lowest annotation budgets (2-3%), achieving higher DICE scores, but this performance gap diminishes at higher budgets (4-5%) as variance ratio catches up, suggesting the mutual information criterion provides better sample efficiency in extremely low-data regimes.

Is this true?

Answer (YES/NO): NO